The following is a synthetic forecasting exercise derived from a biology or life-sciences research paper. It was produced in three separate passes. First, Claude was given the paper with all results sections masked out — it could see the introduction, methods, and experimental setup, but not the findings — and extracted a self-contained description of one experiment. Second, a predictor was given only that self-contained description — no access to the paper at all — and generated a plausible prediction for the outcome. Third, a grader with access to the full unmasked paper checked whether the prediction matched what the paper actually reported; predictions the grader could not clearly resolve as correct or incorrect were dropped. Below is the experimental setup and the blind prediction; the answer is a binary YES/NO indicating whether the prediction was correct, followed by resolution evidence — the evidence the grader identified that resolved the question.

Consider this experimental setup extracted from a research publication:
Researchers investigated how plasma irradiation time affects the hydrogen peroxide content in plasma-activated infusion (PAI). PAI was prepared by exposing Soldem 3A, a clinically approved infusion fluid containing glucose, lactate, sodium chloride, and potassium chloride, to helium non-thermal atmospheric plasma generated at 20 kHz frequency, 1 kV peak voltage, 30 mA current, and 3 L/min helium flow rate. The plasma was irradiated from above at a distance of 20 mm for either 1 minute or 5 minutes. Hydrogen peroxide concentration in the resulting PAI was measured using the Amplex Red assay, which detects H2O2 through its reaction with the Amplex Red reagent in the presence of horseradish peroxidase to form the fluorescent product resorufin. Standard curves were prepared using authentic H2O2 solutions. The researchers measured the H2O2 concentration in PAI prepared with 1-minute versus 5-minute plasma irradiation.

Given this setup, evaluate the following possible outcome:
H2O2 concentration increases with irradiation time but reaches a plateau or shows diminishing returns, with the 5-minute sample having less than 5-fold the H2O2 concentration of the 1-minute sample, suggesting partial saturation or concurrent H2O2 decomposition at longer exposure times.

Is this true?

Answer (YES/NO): NO